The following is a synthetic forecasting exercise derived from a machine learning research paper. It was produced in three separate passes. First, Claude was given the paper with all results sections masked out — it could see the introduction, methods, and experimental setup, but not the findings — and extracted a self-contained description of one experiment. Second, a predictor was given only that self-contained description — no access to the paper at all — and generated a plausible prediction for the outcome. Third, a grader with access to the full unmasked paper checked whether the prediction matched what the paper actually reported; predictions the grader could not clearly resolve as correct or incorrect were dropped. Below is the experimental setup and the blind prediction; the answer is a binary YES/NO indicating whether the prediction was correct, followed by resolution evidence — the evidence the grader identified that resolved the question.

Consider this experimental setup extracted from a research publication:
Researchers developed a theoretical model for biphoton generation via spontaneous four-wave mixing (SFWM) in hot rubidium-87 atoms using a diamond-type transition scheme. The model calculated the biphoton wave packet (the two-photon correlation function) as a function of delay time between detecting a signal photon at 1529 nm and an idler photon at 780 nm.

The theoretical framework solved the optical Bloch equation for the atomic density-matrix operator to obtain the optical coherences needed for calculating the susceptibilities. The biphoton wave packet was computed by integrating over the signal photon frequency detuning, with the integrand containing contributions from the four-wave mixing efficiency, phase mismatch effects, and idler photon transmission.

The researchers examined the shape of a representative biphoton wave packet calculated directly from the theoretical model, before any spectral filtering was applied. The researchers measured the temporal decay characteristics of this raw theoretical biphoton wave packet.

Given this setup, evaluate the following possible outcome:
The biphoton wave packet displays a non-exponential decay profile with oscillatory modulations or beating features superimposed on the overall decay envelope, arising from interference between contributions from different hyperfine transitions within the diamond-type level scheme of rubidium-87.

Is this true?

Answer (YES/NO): NO